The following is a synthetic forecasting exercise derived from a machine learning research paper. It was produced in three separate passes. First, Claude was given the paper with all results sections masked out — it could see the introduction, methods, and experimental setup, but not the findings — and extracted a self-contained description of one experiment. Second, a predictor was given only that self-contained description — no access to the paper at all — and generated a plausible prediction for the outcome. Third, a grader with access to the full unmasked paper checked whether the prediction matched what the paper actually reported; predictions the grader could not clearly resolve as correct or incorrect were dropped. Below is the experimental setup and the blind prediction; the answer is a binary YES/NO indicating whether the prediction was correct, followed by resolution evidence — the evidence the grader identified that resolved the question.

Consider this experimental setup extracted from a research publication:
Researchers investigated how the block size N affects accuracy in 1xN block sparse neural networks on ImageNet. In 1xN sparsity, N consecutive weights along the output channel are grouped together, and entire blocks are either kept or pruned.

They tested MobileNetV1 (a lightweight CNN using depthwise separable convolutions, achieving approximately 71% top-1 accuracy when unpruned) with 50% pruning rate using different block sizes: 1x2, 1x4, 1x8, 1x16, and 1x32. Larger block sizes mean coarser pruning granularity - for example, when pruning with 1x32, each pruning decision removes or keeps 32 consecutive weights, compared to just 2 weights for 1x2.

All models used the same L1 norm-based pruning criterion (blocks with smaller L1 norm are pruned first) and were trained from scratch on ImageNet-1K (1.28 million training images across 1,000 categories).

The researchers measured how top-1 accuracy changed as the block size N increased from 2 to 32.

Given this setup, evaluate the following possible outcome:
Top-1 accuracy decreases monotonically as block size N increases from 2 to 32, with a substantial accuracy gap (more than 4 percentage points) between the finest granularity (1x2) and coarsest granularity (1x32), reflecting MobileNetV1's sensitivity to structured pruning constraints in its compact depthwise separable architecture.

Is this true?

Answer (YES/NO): NO